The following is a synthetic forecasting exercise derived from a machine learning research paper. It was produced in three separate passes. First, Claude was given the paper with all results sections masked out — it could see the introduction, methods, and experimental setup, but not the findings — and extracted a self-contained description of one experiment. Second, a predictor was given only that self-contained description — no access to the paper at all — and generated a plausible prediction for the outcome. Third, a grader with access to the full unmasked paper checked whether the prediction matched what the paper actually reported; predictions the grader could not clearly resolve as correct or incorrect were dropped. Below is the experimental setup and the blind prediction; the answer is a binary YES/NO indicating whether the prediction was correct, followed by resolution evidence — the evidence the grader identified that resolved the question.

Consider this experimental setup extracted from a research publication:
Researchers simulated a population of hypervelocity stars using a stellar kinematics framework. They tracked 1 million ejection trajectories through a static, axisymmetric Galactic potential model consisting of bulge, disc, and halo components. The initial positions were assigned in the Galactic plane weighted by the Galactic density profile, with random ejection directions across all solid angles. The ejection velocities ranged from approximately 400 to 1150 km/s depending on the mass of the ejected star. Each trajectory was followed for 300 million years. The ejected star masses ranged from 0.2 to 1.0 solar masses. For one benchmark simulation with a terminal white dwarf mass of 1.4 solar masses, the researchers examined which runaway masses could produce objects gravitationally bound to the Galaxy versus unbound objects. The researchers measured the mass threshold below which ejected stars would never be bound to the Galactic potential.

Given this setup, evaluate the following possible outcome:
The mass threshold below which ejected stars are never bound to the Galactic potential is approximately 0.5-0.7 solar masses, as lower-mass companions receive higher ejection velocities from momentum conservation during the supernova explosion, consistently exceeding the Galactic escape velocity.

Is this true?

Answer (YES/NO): NO